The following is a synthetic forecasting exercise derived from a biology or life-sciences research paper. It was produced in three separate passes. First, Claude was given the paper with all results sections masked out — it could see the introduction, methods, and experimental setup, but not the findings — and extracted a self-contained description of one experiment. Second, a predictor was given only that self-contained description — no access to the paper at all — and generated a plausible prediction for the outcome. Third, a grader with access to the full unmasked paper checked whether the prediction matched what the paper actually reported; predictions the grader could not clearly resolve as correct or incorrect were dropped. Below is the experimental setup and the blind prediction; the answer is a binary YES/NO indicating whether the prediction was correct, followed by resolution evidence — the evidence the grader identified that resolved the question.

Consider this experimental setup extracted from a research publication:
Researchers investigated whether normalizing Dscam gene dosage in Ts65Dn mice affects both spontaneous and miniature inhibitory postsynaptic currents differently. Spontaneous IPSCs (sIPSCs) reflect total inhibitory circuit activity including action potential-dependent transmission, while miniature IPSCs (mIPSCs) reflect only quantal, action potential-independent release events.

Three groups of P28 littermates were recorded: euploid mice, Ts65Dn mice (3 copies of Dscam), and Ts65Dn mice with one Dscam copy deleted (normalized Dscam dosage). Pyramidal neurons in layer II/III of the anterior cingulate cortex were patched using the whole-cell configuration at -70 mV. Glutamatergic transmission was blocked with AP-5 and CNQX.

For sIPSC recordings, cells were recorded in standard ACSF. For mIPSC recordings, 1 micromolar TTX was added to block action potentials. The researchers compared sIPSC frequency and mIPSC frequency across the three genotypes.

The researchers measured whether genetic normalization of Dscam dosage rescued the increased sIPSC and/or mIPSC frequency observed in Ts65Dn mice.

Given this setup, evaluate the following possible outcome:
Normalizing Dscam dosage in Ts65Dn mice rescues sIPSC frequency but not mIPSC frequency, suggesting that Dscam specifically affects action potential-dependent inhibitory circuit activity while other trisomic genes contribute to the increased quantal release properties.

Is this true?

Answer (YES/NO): NO